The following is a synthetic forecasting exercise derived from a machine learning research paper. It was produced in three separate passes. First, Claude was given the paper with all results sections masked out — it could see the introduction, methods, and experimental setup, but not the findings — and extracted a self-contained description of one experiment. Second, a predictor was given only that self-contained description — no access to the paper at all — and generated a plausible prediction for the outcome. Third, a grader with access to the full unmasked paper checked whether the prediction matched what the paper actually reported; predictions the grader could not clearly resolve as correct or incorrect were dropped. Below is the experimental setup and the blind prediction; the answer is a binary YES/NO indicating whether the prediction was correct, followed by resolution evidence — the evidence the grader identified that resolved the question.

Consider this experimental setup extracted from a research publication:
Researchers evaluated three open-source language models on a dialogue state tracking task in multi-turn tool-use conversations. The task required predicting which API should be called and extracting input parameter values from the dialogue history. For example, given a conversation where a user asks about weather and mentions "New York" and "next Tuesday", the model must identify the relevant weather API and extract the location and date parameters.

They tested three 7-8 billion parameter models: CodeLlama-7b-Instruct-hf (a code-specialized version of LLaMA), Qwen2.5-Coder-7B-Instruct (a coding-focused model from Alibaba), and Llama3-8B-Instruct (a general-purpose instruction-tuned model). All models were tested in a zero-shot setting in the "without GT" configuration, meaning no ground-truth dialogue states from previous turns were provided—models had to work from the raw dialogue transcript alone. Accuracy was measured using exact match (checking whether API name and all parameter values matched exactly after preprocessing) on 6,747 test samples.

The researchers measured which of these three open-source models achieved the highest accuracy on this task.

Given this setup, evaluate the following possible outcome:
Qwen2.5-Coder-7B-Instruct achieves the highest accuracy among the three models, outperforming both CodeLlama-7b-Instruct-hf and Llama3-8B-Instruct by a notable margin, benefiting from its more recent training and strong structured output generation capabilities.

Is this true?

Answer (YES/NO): YES